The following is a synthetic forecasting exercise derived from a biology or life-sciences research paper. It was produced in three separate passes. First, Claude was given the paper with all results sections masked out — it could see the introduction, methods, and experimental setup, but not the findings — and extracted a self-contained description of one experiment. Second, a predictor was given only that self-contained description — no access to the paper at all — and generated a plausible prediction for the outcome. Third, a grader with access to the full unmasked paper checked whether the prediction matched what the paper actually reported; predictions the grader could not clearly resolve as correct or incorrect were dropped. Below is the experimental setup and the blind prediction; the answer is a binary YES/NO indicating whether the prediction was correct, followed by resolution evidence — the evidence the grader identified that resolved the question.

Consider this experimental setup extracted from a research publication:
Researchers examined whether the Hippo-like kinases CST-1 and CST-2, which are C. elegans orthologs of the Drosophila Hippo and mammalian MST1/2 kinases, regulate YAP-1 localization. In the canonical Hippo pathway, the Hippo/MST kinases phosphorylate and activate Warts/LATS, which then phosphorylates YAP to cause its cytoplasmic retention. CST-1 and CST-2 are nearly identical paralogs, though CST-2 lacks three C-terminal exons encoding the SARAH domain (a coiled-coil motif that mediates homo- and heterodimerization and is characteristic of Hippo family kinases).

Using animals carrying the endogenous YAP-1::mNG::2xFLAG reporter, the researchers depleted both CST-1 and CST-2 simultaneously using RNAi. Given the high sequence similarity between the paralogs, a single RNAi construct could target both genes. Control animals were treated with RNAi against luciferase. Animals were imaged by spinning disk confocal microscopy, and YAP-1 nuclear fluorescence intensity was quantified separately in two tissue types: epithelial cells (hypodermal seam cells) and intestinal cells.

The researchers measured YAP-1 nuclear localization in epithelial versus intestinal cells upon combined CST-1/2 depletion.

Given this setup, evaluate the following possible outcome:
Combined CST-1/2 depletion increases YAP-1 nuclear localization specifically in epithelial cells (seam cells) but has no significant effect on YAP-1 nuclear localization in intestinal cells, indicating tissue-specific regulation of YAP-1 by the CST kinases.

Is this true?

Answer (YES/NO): YES